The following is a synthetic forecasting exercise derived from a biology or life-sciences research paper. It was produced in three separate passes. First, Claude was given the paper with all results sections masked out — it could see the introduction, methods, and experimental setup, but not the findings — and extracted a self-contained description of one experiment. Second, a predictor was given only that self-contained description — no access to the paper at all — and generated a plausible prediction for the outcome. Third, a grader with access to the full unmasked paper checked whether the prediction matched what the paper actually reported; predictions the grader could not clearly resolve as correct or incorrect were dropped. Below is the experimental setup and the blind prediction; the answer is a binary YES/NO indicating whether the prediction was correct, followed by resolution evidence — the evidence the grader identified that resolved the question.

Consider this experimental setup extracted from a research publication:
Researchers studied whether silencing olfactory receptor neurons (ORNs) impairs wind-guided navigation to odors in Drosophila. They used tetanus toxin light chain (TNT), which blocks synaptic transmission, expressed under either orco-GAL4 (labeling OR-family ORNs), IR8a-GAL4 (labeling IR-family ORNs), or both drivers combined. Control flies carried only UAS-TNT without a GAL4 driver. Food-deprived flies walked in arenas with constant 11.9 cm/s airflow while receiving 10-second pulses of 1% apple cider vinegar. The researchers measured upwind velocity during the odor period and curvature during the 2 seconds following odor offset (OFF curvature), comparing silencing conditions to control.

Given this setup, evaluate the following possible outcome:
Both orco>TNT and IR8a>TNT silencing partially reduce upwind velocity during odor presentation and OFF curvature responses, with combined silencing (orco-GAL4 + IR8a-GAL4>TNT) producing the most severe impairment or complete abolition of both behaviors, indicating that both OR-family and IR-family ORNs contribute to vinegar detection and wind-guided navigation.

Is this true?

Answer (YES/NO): NO